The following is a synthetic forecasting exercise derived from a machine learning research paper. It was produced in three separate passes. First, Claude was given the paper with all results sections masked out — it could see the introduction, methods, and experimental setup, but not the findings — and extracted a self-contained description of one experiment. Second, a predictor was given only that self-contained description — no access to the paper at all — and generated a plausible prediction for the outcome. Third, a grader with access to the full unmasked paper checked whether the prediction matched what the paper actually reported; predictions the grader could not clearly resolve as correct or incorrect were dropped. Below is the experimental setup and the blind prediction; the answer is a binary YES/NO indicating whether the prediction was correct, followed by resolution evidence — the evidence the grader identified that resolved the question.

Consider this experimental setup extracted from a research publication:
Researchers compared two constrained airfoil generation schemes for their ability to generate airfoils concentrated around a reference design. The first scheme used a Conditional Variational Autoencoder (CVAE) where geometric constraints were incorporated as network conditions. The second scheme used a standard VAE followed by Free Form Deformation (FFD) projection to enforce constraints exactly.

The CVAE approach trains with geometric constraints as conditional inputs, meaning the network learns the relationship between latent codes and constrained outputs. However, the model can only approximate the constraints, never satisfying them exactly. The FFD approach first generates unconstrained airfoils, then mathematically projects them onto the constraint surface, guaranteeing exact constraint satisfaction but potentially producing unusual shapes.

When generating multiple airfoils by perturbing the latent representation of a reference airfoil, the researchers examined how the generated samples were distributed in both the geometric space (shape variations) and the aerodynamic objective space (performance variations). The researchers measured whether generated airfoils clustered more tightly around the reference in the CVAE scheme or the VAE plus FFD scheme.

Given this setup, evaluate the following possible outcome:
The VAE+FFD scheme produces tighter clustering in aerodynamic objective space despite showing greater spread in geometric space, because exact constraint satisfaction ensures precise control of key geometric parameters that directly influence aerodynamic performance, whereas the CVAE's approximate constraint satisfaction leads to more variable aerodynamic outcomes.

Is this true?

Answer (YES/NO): NO